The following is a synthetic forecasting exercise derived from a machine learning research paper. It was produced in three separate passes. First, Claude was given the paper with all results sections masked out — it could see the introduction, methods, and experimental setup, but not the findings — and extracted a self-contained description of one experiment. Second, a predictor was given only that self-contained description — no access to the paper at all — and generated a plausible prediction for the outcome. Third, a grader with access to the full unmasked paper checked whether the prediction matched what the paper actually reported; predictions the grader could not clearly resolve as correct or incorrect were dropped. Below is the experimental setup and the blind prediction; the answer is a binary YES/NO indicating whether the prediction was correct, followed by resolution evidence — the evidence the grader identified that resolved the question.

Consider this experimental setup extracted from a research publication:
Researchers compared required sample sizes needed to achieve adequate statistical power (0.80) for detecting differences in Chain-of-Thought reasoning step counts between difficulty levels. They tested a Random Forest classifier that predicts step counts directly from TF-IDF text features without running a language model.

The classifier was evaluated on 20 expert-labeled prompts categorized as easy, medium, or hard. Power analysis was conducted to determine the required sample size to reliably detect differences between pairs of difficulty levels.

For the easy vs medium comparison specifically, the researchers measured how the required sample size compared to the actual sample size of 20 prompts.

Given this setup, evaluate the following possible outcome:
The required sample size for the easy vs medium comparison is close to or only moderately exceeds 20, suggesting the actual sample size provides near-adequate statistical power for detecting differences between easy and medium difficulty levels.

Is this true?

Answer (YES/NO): NO